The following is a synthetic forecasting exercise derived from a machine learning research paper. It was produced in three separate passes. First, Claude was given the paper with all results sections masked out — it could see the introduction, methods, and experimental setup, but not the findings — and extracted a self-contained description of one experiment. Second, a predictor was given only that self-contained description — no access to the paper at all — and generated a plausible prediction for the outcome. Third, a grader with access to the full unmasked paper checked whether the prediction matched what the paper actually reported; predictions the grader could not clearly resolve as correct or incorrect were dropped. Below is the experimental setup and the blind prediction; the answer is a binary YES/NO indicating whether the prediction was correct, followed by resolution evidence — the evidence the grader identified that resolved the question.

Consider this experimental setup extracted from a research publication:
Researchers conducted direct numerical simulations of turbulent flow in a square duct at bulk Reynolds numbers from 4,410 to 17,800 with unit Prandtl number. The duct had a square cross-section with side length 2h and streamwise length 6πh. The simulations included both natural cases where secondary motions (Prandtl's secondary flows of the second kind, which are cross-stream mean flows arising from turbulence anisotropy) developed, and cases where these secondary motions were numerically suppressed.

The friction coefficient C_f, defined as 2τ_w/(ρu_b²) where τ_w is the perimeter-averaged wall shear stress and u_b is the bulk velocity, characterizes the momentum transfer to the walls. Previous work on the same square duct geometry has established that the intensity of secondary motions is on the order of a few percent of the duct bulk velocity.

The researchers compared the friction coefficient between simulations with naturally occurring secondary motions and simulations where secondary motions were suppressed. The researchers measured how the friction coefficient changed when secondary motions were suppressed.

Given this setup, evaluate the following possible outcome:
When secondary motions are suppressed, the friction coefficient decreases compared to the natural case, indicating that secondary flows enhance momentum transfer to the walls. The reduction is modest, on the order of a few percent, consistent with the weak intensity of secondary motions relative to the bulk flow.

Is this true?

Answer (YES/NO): NO